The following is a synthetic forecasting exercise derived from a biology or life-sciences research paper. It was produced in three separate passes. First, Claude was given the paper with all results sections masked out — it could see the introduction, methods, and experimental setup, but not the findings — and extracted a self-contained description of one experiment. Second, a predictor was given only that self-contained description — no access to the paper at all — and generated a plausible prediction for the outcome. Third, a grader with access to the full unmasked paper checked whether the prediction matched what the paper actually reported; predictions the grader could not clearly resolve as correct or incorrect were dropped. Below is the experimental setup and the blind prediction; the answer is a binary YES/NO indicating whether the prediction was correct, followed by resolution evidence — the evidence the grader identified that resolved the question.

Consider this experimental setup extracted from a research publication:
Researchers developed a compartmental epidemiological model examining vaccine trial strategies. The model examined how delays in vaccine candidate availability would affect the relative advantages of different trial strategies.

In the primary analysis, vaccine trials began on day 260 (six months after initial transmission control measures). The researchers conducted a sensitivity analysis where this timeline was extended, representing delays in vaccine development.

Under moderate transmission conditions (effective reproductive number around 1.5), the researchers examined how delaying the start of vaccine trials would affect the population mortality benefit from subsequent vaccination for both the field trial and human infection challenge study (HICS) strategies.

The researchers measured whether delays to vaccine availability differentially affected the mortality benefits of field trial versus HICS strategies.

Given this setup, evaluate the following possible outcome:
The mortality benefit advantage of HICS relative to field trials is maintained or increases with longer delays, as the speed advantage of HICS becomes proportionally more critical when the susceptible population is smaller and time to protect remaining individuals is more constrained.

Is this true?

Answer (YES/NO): NO